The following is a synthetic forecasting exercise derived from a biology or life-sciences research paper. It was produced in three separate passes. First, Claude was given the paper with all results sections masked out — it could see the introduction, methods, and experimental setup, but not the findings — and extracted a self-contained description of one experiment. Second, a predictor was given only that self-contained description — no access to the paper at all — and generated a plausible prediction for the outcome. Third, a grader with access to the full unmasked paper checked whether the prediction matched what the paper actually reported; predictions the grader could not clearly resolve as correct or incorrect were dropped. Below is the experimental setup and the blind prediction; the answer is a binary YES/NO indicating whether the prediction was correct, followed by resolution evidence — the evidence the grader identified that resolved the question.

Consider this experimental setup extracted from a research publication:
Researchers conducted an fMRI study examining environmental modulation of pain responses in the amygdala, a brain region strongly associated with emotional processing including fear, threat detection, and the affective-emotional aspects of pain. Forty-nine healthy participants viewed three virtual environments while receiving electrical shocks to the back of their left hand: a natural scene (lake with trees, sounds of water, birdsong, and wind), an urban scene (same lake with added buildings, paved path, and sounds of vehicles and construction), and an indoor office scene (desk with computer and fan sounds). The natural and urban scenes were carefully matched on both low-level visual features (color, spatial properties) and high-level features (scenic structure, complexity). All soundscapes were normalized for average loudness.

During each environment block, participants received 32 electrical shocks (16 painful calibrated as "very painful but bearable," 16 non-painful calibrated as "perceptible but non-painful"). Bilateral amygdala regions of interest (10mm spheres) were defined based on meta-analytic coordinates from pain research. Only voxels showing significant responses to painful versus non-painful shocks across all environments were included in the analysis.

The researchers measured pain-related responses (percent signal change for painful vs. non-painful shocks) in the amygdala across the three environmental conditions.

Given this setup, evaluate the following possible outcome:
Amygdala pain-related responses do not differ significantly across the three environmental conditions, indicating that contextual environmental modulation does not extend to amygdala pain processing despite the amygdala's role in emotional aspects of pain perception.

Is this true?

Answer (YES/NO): NO